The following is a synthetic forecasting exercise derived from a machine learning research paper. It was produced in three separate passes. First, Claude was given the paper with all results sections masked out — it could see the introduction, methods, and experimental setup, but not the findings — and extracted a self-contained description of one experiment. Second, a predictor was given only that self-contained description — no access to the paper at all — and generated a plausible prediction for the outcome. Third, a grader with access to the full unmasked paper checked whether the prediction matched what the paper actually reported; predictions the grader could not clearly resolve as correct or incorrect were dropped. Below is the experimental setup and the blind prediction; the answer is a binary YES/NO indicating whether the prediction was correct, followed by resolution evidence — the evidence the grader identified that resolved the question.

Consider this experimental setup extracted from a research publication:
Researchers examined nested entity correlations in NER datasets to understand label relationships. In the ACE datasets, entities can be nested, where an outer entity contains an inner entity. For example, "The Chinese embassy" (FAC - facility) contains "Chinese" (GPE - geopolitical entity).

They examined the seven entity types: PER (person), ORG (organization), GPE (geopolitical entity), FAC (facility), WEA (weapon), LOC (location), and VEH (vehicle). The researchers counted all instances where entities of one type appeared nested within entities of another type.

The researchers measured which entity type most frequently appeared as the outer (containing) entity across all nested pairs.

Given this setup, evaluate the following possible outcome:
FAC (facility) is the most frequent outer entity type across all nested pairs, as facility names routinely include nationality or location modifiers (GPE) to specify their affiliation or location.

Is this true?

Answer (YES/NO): NO